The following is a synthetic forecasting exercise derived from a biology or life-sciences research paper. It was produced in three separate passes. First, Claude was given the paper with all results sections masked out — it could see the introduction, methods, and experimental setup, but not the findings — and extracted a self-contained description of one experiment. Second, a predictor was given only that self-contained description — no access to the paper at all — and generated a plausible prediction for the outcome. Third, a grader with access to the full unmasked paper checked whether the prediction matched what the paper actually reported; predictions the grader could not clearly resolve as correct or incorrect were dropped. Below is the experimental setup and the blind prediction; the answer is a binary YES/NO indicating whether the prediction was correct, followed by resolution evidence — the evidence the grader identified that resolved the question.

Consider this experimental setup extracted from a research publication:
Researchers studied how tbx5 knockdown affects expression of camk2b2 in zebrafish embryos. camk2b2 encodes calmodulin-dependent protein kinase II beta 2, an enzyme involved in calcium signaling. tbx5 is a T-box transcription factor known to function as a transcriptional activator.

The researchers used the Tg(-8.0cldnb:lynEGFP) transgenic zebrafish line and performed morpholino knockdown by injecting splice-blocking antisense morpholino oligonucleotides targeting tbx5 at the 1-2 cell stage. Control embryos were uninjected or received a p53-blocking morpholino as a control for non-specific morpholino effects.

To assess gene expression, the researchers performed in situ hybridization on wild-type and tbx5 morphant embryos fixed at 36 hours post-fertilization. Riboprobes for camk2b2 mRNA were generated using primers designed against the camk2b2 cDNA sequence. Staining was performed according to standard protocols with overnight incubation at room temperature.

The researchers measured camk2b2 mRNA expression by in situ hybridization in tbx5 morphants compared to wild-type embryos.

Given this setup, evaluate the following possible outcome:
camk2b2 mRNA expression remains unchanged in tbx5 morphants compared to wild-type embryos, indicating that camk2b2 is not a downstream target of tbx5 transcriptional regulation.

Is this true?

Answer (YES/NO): NO